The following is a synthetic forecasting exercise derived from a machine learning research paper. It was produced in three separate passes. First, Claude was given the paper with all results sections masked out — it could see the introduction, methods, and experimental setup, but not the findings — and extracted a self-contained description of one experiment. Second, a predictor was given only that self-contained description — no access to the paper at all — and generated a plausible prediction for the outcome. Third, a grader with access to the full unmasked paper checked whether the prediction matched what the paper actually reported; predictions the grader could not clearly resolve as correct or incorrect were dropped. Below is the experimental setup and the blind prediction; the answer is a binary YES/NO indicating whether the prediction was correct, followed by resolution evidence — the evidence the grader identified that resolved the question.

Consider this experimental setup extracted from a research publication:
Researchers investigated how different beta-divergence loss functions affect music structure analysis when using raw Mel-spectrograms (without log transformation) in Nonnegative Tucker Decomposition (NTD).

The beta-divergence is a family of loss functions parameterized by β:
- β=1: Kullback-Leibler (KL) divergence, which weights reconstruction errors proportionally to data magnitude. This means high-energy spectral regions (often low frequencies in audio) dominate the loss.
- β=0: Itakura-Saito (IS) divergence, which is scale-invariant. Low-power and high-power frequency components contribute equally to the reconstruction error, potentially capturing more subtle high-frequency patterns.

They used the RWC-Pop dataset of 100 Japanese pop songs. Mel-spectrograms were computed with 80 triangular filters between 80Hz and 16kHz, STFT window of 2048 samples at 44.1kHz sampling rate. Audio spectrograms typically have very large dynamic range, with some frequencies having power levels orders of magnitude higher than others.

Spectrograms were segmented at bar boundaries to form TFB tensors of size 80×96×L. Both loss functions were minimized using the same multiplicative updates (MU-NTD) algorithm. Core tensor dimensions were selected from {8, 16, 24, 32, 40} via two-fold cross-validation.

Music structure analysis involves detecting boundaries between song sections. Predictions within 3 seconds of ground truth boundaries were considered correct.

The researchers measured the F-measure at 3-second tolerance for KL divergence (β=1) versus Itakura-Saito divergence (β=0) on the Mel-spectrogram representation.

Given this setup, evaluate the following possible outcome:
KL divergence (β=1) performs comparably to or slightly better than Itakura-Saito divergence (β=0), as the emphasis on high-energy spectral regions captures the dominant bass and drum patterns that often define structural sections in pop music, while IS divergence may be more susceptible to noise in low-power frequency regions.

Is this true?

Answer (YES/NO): NO